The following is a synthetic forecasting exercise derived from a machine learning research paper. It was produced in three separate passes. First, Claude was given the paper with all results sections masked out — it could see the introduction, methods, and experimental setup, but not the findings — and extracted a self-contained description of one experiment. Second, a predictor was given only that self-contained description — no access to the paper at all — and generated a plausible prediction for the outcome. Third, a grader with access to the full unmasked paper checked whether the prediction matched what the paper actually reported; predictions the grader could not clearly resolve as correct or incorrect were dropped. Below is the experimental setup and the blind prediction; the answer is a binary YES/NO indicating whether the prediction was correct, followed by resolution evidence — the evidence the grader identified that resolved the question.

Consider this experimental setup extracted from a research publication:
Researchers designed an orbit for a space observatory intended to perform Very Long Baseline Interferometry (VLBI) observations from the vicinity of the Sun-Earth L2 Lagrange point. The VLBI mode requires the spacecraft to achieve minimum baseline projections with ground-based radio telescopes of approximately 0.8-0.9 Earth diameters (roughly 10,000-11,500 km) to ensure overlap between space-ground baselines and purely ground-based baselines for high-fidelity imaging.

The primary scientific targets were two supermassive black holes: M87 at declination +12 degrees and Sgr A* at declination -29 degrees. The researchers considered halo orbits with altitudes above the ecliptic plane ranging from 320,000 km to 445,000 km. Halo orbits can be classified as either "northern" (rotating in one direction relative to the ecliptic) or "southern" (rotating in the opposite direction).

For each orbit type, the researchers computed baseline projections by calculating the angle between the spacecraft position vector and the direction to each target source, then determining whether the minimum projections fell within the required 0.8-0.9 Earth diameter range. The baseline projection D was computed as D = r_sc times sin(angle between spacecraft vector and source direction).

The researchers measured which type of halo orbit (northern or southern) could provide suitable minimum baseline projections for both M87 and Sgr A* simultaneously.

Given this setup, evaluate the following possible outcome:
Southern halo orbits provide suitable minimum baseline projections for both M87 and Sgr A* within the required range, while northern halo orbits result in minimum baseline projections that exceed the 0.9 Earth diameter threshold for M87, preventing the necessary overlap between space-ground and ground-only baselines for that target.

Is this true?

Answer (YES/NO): NO